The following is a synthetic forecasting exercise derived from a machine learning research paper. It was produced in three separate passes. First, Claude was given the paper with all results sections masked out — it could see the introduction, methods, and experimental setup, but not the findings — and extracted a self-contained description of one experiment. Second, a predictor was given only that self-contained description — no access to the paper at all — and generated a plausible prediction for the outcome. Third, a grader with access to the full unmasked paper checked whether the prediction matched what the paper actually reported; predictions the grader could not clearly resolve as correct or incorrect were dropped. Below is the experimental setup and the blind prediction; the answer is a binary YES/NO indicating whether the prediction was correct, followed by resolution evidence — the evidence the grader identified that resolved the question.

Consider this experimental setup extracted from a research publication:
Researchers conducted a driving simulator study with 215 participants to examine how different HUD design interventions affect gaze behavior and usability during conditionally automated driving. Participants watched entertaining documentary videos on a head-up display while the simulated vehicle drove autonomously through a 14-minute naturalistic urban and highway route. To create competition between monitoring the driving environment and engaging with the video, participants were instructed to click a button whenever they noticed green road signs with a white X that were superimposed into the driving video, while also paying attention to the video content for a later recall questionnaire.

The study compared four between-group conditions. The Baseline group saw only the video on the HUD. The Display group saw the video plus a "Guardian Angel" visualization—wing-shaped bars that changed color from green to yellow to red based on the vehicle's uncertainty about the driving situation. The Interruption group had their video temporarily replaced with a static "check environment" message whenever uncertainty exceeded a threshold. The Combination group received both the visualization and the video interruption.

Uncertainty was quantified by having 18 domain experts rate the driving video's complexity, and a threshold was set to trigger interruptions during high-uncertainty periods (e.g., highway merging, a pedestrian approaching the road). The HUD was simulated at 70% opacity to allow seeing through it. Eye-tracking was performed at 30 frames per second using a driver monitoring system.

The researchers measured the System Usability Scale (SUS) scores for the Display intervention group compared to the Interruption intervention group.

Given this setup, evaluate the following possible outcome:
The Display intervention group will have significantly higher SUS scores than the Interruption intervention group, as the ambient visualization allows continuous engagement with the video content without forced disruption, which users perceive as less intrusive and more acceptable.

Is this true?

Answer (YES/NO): NO